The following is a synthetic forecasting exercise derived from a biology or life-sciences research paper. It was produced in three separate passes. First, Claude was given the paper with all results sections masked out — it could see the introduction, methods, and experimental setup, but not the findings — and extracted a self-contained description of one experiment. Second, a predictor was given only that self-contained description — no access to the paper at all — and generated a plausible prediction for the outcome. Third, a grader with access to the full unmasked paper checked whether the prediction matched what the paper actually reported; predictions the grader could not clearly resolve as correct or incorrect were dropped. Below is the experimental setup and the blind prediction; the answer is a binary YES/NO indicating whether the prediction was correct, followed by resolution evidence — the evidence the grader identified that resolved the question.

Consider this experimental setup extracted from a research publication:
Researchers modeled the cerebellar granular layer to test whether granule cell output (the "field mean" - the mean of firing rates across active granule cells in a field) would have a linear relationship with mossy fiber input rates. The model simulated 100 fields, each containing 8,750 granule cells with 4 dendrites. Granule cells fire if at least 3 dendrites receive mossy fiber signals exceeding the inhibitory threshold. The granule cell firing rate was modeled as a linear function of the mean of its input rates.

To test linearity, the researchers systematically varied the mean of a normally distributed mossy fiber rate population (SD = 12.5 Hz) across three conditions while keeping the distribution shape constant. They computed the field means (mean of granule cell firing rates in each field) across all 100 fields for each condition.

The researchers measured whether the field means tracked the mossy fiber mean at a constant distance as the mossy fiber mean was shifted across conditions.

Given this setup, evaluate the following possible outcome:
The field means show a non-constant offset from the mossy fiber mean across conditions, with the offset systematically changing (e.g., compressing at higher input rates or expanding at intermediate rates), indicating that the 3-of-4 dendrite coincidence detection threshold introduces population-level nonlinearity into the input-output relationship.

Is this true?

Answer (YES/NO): NO